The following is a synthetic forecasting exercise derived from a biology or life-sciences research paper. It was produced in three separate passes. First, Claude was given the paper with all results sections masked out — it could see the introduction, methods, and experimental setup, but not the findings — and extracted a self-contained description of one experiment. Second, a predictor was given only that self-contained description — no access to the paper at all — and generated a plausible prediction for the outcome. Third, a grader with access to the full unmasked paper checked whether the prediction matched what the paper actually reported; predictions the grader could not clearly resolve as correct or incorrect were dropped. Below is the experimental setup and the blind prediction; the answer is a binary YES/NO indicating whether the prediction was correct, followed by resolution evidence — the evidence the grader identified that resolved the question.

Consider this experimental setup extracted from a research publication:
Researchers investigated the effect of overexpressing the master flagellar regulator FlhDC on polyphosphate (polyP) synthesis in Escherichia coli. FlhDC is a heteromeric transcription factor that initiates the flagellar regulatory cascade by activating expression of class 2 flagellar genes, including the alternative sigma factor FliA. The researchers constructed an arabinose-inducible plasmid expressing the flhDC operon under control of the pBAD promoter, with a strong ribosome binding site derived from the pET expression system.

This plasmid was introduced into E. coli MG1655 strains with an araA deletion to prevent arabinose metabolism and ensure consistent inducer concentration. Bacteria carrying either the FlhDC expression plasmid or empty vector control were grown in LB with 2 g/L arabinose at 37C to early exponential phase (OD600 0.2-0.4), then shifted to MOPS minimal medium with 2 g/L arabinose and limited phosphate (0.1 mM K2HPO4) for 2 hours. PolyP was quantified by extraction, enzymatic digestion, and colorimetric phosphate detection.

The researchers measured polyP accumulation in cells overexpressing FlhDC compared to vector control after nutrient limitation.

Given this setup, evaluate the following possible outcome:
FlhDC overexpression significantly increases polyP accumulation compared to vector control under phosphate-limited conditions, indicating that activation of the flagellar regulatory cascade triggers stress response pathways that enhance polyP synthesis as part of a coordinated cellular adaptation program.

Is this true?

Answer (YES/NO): NO